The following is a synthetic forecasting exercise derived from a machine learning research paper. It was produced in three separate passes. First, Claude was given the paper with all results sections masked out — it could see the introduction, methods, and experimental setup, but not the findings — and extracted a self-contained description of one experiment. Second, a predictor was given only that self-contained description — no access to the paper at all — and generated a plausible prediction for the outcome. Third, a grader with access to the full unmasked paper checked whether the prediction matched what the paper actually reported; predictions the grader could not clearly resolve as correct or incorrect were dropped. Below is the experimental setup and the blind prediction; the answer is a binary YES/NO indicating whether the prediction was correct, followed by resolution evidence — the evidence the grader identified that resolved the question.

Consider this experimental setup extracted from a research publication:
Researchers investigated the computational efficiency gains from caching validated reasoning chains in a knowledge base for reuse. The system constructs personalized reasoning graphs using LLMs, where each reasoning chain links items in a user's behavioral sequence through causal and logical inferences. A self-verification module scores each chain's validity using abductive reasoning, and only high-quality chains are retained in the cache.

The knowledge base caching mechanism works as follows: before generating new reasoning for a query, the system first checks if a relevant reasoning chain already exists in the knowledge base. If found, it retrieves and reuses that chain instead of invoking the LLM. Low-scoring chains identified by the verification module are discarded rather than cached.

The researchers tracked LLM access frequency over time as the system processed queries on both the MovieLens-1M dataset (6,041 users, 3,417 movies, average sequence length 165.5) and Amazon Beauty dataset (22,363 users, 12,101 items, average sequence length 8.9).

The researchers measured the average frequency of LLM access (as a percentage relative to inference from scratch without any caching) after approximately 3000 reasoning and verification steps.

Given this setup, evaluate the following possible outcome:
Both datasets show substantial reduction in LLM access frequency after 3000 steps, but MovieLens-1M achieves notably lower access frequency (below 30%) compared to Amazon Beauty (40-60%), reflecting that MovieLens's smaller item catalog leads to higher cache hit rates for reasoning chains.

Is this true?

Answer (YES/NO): NO